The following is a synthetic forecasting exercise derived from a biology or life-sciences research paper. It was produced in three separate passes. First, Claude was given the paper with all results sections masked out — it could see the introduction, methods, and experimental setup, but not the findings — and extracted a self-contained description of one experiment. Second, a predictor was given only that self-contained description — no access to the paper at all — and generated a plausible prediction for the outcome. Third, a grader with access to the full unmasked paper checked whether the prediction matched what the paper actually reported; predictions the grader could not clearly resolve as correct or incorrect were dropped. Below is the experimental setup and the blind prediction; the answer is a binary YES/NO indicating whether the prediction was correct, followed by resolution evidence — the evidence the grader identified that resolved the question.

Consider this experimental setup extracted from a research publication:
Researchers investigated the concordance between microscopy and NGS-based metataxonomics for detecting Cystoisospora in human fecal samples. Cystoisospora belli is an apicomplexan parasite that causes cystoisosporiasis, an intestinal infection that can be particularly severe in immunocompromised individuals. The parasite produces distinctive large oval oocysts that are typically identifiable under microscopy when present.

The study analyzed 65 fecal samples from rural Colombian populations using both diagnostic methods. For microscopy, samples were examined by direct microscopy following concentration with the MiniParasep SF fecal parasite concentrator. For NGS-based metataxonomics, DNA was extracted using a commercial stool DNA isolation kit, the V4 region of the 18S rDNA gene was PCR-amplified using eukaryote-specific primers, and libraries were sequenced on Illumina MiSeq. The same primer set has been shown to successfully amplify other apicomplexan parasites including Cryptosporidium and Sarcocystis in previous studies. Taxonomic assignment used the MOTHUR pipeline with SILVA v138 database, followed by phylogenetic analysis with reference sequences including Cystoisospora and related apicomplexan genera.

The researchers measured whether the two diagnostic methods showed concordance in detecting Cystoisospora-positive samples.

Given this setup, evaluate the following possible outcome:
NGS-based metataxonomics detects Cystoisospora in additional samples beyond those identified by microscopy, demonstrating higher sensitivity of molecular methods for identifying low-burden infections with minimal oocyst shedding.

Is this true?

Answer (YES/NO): NO